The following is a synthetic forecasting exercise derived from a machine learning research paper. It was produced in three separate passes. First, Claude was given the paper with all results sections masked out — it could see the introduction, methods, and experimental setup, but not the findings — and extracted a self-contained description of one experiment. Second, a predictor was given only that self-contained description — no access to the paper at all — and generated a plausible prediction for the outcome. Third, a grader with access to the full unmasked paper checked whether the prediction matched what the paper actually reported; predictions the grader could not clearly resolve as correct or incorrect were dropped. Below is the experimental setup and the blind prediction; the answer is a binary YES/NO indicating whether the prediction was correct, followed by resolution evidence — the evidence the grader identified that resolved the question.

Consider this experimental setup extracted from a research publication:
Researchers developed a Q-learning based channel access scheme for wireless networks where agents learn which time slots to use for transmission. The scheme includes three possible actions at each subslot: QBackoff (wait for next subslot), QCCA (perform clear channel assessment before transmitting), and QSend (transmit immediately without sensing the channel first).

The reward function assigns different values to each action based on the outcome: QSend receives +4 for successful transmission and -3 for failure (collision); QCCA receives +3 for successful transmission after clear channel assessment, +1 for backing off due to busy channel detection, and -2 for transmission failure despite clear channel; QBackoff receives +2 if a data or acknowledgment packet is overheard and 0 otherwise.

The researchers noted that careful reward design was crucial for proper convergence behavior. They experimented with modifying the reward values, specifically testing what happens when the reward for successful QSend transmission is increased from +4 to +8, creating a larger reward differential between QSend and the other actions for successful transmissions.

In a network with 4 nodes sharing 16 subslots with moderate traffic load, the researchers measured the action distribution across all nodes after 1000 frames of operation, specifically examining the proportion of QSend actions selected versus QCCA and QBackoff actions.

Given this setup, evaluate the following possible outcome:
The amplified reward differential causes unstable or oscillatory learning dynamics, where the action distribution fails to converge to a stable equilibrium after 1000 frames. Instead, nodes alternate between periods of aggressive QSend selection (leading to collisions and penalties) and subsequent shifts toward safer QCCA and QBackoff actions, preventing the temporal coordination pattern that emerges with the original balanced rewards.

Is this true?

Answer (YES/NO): NO